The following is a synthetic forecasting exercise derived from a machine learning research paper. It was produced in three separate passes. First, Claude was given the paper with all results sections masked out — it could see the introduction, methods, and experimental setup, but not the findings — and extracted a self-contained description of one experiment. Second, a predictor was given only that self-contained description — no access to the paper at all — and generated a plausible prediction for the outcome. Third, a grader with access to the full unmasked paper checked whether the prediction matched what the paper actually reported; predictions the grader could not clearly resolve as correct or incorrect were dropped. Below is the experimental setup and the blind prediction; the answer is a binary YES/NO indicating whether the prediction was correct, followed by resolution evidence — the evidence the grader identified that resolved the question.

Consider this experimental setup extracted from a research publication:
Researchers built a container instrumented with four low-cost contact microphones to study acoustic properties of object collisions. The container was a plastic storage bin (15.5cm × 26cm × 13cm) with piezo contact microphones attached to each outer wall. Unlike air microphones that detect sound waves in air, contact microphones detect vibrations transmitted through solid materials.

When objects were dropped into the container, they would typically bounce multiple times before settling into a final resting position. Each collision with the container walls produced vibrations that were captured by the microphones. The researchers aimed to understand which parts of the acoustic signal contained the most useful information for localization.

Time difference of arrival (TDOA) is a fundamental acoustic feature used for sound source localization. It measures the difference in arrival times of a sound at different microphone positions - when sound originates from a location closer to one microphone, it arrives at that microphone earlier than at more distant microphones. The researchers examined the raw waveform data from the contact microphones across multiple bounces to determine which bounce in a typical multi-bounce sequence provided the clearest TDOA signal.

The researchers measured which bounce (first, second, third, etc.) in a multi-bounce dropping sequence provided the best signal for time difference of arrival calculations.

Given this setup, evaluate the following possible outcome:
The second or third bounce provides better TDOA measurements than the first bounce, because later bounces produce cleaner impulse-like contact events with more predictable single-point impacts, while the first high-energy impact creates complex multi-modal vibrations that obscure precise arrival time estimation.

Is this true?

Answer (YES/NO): YES